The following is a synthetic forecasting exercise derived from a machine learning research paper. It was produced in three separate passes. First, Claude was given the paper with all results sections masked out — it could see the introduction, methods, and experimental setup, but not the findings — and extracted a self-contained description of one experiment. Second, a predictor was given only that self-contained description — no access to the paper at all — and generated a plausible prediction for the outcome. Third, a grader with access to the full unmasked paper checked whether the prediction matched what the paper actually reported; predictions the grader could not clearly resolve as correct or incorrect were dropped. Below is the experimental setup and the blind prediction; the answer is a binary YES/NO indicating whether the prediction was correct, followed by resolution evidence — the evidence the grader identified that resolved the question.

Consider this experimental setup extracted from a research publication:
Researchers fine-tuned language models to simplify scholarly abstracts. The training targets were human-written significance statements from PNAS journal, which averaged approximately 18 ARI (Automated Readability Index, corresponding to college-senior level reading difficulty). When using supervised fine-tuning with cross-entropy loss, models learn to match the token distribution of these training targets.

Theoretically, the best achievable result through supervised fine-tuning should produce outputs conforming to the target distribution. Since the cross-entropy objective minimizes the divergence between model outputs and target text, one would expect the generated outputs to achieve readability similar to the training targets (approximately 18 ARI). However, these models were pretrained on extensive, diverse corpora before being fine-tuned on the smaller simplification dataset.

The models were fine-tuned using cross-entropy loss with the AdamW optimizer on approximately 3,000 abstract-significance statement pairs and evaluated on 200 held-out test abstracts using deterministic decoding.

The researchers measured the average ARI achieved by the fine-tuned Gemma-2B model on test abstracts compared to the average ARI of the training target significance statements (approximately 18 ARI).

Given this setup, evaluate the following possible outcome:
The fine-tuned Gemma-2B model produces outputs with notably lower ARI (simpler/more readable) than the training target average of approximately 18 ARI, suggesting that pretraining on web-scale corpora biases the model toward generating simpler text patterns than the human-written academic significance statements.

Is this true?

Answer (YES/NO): YES